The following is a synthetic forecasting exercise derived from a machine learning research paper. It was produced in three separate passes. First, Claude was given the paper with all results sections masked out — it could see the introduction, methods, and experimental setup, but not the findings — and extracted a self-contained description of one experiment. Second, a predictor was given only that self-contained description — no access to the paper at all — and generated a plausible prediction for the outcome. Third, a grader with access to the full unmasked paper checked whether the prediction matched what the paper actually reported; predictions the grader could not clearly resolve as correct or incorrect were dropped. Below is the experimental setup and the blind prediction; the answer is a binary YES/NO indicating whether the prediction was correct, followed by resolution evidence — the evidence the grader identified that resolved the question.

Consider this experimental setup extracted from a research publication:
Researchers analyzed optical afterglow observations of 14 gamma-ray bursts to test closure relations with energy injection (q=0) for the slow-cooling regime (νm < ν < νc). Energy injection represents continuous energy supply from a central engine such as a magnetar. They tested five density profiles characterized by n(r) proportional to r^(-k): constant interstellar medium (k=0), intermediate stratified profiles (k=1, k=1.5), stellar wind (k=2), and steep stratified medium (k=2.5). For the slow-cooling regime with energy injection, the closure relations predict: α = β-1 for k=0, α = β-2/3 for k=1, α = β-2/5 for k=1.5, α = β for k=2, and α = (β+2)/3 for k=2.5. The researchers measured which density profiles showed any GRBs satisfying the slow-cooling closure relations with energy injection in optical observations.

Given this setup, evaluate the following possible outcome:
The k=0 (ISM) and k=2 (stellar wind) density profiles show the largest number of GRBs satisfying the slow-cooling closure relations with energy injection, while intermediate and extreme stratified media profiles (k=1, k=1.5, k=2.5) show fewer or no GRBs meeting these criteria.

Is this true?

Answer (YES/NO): NO